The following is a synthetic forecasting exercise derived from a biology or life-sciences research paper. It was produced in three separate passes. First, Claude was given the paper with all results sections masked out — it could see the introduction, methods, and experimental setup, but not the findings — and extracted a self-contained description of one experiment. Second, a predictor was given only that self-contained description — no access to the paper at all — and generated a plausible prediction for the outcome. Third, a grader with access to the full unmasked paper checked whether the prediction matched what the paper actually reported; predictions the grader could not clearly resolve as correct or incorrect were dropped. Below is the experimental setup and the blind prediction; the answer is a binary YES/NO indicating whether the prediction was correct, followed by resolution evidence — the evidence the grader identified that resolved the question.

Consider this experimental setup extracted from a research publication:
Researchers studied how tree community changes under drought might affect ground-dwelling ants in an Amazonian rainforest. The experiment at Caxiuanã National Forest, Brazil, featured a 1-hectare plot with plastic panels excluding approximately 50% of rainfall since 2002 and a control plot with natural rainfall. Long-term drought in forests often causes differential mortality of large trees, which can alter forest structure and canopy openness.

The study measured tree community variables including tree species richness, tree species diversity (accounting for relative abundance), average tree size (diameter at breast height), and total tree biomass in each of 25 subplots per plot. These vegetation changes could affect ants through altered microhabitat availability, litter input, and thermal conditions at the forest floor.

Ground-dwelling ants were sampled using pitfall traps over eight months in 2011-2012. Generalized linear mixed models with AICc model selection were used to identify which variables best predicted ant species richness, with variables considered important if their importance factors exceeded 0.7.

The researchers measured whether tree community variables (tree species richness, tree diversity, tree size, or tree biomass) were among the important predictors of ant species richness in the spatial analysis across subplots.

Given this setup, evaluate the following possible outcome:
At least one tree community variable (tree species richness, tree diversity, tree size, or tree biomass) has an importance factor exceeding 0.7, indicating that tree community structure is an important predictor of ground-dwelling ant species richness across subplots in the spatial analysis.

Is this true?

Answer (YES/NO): YES